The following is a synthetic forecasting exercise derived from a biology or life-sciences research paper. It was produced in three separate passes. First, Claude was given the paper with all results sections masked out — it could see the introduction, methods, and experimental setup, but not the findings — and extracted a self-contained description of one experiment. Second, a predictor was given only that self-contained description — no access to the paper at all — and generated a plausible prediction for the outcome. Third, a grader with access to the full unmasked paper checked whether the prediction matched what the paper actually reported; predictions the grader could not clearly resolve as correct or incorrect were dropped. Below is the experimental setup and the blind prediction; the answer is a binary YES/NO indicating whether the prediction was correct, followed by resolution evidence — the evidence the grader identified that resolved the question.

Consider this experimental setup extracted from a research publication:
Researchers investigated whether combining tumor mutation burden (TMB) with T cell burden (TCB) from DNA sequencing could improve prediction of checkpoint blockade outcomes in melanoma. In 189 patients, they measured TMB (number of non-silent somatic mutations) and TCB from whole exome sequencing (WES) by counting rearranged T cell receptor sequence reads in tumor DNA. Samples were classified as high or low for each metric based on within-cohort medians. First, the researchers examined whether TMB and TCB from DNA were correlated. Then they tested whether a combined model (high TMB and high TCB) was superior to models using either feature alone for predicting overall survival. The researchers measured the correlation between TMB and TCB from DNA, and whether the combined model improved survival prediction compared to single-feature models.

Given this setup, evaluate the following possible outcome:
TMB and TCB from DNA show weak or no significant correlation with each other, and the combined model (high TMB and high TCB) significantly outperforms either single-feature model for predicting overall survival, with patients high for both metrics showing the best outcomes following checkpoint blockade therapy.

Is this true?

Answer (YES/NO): YES